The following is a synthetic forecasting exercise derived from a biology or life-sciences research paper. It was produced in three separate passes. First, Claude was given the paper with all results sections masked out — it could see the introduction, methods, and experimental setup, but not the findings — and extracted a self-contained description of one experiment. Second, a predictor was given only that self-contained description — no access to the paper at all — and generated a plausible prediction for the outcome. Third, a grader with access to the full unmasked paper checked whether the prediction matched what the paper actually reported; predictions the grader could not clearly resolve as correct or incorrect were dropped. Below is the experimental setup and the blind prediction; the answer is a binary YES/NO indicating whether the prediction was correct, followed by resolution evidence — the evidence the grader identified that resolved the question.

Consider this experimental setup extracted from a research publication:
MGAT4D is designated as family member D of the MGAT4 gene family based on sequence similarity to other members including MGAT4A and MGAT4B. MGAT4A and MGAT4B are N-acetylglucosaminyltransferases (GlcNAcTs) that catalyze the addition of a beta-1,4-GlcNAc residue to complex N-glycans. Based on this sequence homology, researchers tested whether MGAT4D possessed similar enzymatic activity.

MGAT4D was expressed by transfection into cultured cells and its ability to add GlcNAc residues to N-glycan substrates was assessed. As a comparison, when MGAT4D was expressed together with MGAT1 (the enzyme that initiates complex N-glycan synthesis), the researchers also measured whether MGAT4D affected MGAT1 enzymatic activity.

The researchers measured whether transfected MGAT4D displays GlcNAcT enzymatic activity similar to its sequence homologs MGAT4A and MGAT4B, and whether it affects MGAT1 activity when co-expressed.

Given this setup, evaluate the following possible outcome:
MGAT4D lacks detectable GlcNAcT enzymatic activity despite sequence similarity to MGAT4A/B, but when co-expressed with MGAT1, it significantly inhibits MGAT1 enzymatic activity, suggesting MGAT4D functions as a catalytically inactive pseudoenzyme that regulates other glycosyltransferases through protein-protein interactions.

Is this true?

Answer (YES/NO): YES